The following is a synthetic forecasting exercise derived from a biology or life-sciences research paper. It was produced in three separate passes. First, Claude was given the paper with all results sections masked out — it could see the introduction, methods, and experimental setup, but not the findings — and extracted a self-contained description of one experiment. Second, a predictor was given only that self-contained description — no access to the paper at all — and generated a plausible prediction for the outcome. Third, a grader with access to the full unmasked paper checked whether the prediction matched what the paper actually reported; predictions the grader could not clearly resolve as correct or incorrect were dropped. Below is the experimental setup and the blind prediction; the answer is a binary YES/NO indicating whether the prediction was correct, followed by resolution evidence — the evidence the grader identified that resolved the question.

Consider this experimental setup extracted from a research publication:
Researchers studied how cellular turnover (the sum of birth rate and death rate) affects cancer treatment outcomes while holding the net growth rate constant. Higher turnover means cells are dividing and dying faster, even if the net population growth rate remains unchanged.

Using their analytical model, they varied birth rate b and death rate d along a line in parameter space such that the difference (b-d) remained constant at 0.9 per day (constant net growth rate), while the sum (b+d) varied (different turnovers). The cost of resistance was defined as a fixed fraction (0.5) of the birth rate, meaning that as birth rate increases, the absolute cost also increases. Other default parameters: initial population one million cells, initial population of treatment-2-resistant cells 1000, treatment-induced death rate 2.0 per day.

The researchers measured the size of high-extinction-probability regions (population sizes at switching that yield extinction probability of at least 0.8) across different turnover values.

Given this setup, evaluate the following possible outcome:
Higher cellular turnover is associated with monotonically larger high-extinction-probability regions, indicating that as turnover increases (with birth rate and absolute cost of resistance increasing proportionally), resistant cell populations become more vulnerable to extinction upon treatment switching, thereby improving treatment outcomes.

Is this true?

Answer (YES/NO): YES